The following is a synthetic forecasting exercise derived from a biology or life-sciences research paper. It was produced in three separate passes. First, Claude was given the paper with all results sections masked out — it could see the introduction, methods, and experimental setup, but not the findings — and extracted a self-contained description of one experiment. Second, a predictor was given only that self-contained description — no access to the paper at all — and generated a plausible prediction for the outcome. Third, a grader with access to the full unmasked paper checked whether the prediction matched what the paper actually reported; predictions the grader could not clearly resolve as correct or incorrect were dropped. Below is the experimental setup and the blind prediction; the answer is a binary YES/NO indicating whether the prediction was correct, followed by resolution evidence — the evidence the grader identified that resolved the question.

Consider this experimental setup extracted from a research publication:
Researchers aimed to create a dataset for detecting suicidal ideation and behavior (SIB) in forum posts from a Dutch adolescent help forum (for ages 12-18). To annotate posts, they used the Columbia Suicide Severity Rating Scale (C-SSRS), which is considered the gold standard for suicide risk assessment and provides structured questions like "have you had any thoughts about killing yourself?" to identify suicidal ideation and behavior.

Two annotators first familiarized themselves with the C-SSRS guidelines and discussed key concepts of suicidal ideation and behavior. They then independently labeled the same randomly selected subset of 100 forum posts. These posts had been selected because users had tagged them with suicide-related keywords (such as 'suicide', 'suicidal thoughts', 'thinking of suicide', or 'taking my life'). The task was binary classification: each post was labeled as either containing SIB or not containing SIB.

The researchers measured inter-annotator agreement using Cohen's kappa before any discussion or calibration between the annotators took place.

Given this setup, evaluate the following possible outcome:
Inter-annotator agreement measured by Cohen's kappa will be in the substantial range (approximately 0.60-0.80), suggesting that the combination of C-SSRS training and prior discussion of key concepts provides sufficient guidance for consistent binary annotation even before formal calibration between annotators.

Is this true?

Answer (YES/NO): YES